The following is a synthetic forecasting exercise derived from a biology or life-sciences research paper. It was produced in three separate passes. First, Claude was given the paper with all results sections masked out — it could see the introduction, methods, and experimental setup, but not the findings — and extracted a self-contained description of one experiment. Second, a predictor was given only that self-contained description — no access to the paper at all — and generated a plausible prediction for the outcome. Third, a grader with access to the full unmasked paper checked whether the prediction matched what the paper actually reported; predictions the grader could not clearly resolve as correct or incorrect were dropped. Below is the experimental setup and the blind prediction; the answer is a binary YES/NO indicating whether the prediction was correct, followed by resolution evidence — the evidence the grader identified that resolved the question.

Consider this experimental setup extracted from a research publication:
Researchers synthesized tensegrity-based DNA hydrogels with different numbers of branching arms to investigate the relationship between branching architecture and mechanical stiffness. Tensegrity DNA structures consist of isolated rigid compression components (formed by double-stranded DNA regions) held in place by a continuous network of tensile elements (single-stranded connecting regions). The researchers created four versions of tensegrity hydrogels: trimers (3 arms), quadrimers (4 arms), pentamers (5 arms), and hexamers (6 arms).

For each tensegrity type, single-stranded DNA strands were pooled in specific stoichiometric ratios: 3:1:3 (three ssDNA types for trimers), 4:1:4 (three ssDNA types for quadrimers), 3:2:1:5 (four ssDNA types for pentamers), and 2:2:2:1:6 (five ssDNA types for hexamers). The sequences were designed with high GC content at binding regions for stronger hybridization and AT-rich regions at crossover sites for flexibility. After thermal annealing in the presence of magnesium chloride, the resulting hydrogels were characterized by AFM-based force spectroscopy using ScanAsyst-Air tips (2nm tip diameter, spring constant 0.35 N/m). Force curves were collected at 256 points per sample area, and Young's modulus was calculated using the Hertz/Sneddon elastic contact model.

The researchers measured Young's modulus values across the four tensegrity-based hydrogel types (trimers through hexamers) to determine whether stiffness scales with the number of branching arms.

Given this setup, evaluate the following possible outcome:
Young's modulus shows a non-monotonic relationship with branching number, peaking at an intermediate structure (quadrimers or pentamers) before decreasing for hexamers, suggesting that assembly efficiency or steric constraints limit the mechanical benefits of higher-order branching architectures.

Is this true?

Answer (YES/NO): NO